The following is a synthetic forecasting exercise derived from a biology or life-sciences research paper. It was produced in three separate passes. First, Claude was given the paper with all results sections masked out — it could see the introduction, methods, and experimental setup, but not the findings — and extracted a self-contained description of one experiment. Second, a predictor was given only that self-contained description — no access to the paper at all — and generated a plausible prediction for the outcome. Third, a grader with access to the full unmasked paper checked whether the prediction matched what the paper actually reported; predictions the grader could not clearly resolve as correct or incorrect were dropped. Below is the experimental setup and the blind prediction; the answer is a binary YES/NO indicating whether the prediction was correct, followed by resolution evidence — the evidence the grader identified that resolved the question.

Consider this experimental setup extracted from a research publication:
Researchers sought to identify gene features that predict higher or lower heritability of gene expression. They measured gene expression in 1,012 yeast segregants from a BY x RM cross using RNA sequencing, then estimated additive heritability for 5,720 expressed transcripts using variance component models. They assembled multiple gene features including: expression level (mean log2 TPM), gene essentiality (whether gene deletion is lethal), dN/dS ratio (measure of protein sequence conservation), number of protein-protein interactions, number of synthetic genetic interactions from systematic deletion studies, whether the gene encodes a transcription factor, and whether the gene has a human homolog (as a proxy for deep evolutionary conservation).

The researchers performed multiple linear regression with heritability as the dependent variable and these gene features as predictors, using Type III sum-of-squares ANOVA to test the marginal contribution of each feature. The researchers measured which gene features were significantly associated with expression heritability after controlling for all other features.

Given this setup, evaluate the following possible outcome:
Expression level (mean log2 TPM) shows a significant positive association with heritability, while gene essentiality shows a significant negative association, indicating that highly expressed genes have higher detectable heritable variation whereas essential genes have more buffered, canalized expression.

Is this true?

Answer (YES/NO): YES